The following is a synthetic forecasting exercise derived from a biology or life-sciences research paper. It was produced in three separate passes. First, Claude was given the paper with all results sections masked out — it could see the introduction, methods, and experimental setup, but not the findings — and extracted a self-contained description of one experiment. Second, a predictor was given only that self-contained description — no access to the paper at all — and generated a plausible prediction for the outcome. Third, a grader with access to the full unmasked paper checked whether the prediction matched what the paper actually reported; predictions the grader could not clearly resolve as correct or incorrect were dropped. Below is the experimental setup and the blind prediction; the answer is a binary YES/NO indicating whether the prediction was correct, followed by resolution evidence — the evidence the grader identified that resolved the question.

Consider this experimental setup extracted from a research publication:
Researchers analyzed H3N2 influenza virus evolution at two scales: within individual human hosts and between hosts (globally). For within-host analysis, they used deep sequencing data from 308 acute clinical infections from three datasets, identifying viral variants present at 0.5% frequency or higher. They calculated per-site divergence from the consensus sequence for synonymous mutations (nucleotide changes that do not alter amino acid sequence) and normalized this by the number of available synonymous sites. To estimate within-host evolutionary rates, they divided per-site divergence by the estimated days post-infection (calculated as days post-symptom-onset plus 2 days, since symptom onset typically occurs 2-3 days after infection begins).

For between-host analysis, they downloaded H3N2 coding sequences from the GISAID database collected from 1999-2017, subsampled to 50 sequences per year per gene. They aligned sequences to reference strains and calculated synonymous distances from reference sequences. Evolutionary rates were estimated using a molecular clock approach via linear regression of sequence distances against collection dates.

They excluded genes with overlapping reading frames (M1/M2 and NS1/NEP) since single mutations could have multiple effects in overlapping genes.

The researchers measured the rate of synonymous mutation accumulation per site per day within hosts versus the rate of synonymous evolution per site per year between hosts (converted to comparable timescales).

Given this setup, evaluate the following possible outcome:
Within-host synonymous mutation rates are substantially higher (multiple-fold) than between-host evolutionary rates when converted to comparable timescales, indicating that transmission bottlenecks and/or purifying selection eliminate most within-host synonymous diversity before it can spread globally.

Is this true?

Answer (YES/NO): NO